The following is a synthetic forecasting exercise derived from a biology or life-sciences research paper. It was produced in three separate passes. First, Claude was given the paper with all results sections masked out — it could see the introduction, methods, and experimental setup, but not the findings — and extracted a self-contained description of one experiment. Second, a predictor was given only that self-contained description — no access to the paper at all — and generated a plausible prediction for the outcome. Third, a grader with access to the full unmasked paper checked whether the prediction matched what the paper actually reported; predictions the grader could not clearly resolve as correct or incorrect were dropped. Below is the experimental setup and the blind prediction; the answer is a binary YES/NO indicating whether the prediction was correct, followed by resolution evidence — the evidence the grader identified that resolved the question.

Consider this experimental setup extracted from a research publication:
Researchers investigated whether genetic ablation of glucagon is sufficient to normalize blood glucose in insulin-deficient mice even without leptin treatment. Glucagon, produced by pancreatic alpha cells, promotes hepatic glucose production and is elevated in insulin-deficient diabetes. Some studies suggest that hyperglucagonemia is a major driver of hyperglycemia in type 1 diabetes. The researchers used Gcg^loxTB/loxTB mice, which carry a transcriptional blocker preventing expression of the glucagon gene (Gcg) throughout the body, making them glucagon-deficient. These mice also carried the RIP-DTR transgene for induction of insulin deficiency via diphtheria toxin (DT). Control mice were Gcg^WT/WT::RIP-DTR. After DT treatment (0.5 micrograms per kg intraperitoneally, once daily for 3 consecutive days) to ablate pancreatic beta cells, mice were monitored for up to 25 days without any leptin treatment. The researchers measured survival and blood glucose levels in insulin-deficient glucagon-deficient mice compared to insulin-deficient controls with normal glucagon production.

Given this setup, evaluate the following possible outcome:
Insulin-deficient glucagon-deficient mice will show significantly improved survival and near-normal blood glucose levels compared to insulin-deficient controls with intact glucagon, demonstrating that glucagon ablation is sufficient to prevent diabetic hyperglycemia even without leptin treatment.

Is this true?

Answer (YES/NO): NO